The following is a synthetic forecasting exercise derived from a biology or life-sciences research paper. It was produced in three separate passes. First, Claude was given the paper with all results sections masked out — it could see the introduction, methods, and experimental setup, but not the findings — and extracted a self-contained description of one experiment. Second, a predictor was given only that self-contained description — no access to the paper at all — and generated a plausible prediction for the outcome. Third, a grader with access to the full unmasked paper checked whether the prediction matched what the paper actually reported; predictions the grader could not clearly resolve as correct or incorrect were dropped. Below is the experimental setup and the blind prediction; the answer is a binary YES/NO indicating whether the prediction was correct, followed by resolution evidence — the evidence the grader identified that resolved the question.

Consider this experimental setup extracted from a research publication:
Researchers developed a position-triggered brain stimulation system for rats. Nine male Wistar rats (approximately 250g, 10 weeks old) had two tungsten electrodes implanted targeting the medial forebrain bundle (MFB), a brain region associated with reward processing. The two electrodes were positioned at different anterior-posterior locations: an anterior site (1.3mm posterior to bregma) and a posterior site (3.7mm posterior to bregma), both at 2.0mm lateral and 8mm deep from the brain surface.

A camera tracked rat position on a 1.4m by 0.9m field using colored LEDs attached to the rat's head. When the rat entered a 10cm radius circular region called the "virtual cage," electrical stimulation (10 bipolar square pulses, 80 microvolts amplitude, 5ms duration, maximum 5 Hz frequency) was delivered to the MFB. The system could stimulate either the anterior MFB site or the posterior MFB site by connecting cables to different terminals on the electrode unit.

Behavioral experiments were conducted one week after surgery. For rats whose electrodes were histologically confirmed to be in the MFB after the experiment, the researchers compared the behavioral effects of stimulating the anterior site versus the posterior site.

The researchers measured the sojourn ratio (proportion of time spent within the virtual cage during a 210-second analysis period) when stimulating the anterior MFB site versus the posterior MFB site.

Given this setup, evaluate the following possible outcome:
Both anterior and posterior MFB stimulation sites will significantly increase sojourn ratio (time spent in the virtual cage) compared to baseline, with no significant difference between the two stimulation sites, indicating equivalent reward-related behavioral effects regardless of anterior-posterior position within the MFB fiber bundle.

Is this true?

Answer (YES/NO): YES